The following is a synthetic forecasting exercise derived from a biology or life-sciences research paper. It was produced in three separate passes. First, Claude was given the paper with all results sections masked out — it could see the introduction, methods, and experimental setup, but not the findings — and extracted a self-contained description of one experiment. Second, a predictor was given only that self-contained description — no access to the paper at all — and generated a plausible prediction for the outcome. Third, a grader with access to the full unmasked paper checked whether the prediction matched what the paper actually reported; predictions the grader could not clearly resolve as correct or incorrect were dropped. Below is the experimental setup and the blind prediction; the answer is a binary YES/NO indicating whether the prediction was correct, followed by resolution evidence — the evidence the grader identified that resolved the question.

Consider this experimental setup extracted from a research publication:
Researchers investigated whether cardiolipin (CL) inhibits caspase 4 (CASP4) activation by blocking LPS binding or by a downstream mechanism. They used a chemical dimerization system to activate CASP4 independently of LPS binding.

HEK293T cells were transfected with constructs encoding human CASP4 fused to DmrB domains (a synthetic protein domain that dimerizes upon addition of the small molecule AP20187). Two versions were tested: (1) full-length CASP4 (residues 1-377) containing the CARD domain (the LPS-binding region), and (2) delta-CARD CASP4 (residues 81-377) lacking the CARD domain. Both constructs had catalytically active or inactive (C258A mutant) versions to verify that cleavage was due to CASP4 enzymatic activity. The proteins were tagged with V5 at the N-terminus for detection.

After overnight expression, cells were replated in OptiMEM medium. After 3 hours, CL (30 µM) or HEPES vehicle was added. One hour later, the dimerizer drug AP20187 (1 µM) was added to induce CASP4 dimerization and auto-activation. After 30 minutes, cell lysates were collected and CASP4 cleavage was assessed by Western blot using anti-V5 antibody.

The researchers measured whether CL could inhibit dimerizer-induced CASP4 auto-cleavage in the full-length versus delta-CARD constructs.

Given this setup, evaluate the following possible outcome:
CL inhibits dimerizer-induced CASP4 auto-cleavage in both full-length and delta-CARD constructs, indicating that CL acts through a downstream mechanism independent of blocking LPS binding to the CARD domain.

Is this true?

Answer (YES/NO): NO